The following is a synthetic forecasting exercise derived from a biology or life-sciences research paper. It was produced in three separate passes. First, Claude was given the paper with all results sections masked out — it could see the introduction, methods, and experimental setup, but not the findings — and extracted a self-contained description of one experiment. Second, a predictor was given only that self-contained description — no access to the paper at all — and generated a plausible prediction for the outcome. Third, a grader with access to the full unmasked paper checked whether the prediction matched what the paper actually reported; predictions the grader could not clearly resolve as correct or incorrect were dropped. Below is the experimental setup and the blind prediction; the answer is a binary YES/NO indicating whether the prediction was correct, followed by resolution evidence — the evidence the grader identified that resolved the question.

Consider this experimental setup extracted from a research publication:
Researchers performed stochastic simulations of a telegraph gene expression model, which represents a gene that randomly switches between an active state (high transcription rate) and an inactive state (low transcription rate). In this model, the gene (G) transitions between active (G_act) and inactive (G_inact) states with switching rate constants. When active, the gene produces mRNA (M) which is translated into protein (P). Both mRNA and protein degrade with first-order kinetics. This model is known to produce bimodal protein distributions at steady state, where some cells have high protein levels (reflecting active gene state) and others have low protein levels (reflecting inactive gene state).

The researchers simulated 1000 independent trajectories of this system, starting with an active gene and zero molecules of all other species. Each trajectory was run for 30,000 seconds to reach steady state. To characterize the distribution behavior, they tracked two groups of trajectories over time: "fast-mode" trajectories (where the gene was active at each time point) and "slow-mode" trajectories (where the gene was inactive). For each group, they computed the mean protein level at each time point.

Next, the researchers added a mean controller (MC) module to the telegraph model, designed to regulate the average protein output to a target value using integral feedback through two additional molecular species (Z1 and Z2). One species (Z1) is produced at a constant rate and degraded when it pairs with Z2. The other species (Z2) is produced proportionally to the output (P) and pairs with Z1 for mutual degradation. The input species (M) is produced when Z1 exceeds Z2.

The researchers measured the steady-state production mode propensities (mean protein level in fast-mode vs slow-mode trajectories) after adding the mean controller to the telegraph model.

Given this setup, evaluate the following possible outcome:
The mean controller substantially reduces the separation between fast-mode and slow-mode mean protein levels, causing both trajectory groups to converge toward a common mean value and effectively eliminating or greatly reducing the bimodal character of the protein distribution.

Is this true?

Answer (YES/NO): NO